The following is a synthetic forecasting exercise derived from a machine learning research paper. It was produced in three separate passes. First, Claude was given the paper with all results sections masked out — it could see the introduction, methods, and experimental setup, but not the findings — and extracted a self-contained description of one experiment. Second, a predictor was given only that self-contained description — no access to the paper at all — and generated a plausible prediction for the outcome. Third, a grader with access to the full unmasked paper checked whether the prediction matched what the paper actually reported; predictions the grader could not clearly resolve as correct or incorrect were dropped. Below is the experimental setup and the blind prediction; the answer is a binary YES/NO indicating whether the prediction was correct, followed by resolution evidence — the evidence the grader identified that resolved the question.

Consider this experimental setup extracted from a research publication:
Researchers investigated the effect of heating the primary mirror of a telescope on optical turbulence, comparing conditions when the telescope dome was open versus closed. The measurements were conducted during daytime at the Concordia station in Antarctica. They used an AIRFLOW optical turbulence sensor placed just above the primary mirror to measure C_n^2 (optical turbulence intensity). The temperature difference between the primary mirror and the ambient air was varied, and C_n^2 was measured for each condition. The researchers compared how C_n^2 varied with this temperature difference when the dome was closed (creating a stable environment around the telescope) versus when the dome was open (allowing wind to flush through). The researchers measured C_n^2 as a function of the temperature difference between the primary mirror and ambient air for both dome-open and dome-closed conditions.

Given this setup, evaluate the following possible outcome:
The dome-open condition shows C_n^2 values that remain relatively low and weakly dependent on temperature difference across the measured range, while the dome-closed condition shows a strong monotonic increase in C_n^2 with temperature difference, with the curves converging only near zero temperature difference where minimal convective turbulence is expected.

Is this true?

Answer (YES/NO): NO